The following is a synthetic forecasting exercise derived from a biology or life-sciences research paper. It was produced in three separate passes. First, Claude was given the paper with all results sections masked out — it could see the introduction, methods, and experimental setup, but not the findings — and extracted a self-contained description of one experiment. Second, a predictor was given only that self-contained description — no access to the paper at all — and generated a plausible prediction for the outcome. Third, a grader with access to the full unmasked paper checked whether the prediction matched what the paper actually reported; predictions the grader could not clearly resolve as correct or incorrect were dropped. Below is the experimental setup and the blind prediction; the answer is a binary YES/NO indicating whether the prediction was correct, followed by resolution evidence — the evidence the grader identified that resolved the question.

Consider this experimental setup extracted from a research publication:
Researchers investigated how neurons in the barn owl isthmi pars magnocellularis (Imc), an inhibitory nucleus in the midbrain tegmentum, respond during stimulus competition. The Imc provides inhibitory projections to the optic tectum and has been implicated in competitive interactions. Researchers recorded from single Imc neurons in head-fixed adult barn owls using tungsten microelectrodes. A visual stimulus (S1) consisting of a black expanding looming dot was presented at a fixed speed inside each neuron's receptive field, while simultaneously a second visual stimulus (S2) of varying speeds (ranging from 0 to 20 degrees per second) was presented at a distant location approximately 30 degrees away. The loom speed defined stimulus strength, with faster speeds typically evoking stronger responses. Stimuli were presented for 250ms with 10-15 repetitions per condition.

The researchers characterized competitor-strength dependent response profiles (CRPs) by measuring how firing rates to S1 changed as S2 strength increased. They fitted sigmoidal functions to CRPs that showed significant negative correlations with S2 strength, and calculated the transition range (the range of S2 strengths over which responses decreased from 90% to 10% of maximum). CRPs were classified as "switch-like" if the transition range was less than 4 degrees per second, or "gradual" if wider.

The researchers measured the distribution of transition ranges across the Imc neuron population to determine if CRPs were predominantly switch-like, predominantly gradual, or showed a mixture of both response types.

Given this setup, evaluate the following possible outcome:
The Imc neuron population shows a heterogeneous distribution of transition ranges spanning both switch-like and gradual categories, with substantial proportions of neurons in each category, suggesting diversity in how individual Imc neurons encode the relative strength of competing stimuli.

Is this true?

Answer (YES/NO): YES